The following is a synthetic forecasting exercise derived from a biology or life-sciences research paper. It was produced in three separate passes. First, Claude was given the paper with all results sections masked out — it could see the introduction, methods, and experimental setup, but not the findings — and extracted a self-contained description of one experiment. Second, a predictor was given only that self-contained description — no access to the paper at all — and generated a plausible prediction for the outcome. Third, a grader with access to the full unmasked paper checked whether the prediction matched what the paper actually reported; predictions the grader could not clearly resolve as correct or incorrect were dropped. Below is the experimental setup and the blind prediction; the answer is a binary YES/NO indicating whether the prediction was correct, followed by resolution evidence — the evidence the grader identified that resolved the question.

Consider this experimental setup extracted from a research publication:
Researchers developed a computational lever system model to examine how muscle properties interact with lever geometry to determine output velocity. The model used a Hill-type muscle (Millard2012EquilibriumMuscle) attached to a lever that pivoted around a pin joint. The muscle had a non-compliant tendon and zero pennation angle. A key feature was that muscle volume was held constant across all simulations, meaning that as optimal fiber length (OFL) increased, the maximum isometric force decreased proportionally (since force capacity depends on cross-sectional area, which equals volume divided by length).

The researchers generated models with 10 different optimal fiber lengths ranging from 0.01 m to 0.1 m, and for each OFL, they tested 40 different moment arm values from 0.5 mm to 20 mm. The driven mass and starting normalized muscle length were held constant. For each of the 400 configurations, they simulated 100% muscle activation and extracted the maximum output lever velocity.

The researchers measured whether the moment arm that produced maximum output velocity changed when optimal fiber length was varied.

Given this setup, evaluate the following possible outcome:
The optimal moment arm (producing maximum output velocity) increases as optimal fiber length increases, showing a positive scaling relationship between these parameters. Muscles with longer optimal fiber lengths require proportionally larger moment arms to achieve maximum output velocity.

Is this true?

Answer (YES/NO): YES